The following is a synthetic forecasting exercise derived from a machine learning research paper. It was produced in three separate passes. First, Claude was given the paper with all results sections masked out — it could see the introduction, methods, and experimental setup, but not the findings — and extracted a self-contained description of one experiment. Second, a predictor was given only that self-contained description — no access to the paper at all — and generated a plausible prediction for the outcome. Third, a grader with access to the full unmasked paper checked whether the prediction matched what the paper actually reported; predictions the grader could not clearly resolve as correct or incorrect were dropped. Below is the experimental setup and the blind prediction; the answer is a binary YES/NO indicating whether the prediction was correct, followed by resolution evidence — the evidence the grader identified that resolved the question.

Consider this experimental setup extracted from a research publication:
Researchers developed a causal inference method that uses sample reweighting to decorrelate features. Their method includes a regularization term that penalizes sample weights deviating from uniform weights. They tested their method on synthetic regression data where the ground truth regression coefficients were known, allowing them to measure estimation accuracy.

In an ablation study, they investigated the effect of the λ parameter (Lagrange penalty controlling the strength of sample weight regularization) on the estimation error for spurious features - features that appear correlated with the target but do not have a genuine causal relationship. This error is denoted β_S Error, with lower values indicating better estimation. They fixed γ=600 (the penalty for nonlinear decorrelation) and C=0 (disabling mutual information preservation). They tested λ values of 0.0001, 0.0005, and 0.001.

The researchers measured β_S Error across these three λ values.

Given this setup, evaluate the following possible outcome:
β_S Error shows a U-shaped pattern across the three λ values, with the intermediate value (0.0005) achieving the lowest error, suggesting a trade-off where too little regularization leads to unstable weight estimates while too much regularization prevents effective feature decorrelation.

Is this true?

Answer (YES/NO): YES